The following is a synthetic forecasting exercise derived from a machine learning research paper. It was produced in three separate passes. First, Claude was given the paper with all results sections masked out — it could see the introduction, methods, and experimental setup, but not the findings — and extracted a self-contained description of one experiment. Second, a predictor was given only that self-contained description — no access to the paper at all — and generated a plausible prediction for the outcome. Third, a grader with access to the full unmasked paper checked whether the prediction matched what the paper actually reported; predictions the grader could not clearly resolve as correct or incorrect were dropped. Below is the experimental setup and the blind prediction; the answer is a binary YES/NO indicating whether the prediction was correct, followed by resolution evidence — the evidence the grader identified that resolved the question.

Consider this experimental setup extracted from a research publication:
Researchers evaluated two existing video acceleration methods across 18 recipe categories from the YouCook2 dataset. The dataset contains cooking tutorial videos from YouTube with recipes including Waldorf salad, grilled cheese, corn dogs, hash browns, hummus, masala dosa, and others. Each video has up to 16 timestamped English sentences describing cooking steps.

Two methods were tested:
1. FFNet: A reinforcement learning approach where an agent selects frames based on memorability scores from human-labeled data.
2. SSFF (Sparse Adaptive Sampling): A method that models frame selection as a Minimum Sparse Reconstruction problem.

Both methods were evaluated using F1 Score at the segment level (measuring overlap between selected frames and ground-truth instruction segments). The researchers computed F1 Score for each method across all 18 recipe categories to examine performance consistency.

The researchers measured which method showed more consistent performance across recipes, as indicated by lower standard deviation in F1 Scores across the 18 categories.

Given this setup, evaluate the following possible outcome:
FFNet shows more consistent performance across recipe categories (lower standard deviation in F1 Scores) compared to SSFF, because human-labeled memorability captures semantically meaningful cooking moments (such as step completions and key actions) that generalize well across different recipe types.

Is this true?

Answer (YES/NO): NO